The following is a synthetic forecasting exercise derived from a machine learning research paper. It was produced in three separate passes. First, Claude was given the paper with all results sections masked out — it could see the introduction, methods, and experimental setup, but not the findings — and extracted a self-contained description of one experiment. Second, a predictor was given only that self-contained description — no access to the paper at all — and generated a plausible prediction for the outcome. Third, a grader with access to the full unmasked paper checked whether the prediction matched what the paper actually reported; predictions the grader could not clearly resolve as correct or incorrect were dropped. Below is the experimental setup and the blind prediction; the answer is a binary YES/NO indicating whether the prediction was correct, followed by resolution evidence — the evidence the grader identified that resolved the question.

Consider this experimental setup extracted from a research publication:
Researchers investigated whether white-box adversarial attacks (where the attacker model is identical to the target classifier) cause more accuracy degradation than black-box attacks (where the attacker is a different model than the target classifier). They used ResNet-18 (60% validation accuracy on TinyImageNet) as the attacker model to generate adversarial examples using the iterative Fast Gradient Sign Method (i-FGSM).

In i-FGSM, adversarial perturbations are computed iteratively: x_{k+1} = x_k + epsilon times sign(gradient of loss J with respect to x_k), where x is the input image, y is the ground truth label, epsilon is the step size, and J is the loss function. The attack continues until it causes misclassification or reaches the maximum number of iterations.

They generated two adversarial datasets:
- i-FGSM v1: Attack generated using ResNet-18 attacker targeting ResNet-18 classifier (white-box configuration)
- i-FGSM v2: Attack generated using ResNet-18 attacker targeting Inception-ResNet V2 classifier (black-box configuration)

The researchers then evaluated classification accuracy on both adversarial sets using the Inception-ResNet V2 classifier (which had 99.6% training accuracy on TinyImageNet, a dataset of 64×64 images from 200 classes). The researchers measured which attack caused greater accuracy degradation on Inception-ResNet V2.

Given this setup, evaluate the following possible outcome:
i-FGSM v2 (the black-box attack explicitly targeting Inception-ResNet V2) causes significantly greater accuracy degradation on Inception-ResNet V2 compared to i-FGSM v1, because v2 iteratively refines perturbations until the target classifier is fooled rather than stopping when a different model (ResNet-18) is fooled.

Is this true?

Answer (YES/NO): YES